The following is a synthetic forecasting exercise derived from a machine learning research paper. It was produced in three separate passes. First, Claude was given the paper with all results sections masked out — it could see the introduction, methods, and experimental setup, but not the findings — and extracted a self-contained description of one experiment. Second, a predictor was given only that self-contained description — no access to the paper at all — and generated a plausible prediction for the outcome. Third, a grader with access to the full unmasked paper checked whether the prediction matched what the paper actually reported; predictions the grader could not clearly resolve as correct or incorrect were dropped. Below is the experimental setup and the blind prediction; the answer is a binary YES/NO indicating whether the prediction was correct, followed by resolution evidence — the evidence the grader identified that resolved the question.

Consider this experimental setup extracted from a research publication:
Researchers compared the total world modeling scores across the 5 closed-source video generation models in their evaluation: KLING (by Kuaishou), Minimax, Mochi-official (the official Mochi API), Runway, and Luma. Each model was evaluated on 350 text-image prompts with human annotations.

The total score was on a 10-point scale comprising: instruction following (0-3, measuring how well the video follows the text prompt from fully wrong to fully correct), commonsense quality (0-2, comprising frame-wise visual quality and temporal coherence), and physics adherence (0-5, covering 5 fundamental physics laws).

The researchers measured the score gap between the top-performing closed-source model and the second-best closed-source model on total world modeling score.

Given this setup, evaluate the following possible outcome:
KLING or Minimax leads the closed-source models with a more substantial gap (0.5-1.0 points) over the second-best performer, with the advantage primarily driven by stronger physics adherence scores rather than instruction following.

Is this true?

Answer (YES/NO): NO